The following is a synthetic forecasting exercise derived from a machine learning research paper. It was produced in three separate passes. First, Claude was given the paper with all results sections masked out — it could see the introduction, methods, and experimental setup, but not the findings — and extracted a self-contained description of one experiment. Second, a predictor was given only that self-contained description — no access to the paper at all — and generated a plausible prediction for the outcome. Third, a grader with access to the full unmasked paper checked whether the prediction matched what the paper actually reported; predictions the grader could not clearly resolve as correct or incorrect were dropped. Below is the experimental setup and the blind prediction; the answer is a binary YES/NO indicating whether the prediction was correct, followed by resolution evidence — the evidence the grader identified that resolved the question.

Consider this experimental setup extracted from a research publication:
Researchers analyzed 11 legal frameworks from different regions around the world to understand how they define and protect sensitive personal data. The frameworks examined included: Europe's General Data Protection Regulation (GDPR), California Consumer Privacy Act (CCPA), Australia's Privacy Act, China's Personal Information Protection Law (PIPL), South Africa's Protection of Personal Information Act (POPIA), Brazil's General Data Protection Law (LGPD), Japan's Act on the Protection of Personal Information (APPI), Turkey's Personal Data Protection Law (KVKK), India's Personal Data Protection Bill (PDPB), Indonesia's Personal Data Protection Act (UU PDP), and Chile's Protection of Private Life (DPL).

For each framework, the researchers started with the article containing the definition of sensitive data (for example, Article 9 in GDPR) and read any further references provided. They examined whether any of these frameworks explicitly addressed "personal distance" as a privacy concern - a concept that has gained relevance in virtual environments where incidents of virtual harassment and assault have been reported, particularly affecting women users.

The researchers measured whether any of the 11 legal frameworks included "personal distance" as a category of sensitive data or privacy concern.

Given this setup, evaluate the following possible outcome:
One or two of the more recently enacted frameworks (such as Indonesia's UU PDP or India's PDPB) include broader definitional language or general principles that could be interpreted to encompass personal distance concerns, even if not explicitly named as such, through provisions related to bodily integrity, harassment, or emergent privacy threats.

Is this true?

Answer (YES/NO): NO